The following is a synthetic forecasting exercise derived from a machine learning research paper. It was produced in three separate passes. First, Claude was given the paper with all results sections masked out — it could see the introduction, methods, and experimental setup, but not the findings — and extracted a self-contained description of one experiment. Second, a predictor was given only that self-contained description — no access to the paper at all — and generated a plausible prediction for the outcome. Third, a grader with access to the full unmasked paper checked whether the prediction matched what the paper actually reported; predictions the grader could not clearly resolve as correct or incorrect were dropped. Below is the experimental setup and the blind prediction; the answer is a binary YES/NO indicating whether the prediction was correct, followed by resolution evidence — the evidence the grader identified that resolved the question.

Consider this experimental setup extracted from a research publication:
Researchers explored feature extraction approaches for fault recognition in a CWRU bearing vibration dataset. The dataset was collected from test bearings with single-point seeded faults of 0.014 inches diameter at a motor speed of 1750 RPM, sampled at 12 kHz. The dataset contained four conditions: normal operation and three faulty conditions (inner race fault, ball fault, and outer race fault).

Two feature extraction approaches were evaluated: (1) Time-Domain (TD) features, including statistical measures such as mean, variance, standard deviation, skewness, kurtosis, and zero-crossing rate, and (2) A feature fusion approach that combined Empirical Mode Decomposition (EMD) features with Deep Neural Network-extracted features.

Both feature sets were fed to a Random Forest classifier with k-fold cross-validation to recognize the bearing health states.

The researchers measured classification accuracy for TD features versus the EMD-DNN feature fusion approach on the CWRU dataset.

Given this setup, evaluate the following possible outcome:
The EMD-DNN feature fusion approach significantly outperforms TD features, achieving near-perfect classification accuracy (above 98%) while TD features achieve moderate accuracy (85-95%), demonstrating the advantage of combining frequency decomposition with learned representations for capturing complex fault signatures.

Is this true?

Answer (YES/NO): NO